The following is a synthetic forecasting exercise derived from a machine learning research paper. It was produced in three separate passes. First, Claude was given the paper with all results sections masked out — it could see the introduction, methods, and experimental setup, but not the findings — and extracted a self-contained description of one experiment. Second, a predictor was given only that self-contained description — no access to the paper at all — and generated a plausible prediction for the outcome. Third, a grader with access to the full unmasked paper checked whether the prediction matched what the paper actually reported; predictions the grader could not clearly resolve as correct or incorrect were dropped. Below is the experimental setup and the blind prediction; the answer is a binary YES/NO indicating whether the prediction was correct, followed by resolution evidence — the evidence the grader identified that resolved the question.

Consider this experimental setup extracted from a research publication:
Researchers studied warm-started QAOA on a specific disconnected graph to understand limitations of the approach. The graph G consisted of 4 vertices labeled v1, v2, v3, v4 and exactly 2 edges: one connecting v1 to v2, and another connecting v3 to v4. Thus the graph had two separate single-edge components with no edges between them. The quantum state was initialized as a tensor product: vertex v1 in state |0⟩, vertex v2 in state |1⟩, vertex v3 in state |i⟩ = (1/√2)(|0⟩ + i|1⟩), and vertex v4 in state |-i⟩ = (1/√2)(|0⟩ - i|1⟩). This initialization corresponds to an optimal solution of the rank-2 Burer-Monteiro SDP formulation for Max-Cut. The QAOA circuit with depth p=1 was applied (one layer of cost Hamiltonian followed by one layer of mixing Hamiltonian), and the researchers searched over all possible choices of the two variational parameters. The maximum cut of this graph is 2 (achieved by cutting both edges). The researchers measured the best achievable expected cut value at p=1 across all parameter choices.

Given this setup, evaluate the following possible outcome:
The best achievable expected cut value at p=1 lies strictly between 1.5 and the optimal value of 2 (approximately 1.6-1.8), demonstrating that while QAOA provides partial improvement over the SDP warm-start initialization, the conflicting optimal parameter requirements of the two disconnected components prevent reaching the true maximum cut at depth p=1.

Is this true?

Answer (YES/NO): NO